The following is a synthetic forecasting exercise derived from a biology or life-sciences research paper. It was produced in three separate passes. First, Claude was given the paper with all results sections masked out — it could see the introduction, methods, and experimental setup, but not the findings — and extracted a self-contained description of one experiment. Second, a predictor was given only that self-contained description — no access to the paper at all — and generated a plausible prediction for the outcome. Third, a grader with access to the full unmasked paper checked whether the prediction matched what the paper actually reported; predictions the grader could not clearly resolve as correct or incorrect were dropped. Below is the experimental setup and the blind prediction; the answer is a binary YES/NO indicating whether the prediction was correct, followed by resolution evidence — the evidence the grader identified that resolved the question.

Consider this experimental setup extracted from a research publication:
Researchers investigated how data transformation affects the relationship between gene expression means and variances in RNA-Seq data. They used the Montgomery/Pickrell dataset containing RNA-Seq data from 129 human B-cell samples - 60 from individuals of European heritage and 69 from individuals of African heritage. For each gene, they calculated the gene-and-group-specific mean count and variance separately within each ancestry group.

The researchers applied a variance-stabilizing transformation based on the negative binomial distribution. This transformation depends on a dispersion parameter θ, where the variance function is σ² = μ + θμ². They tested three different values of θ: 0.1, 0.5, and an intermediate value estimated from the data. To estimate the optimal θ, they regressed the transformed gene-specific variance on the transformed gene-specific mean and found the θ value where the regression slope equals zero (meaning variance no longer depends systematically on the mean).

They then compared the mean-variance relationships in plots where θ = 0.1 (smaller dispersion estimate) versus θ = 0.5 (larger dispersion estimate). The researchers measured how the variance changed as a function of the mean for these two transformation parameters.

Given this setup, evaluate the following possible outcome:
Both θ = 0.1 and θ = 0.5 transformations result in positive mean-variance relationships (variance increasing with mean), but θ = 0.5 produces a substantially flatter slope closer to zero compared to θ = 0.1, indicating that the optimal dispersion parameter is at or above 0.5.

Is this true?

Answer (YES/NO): NO